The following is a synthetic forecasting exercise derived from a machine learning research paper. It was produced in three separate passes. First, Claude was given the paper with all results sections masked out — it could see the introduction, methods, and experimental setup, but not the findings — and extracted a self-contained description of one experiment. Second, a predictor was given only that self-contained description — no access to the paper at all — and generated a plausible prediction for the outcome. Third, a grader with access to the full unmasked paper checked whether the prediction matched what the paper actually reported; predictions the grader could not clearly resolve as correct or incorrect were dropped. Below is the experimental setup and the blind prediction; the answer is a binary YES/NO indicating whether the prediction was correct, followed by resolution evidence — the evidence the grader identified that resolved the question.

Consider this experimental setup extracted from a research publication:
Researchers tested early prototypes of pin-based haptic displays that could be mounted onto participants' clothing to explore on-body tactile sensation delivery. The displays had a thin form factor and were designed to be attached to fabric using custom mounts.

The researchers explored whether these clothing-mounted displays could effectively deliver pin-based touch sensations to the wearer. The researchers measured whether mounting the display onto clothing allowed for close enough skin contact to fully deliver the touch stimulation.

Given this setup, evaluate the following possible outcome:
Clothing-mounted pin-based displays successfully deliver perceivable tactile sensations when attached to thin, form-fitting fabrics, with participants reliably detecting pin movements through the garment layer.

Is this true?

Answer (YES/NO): NO